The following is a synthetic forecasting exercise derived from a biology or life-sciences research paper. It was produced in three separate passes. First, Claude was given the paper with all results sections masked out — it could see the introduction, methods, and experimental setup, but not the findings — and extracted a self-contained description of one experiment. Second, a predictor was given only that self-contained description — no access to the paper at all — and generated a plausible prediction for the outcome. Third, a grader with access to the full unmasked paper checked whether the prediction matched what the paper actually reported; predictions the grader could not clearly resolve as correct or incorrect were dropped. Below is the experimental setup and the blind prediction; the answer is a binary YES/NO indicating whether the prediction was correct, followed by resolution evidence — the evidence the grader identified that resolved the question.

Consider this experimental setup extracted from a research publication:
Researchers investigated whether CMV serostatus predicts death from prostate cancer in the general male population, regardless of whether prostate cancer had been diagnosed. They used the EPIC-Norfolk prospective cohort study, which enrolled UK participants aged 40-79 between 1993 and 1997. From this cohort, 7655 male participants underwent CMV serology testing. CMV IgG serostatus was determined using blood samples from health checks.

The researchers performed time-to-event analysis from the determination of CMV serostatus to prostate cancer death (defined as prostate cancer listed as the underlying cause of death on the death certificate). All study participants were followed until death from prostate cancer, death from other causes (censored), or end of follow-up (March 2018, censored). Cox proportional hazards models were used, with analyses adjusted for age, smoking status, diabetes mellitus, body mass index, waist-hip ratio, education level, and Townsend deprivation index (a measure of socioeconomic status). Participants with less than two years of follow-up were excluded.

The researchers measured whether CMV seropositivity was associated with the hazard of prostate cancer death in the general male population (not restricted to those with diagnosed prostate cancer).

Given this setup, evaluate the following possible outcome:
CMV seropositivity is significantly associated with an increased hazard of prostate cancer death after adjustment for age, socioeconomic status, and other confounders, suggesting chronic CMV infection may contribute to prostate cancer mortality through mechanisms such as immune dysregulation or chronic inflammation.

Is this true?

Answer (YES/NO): NO